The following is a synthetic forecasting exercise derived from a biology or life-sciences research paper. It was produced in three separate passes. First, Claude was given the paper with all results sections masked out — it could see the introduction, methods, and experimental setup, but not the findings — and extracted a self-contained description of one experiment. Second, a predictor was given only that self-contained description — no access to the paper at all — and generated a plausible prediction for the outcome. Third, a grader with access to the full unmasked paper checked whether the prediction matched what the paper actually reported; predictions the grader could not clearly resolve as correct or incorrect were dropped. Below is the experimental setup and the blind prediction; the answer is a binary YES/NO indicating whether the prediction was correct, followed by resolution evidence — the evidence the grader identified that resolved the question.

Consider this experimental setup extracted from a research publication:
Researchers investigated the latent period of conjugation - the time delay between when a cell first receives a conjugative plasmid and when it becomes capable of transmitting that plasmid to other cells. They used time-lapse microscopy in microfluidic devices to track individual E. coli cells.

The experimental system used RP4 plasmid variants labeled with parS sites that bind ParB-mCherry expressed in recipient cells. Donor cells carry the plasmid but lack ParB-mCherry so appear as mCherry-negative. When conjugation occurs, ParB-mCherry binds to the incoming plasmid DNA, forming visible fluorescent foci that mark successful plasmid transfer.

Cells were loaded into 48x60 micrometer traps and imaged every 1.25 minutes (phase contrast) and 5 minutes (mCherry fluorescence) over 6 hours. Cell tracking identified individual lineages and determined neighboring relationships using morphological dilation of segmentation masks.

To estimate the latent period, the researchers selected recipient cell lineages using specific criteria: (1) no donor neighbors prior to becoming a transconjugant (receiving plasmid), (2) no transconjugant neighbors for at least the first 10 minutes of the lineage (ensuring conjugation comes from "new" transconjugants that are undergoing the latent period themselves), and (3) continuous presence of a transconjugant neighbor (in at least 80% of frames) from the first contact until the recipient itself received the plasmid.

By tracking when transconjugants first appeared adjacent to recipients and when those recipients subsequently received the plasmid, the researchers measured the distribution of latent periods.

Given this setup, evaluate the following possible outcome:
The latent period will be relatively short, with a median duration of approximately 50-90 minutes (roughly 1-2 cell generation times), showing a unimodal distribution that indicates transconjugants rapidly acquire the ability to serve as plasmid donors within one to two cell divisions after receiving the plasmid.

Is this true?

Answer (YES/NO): NO